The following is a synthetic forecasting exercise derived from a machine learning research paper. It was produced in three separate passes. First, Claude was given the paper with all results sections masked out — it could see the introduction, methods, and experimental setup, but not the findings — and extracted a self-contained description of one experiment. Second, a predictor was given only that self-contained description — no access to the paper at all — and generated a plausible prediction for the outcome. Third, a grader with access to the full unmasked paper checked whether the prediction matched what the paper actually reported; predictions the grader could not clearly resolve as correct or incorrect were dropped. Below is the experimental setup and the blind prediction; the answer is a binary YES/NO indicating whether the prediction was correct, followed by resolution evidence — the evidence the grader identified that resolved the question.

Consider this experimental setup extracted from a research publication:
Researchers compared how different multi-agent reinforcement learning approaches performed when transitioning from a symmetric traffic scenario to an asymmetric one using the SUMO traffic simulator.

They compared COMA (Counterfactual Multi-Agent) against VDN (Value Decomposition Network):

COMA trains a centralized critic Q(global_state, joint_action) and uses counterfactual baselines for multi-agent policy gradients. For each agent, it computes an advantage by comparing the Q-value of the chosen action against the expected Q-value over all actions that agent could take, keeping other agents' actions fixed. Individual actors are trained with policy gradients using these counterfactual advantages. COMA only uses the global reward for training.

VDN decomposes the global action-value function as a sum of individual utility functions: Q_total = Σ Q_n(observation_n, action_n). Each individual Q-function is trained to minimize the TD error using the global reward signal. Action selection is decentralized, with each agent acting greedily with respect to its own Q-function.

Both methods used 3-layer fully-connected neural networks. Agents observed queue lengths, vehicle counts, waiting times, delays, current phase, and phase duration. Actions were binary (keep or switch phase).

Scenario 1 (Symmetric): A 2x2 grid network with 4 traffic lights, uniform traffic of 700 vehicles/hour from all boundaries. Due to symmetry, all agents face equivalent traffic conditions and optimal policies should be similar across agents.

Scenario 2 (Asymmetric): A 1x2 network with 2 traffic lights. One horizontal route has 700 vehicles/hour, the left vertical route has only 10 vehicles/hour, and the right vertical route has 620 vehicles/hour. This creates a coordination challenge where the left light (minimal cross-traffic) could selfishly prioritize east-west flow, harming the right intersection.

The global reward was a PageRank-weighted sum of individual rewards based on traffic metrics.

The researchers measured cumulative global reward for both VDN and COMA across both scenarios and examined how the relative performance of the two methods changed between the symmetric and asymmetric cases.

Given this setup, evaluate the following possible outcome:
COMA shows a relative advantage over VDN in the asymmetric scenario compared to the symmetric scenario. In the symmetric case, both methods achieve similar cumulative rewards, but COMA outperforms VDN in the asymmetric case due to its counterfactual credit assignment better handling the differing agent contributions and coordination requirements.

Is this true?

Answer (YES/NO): NO